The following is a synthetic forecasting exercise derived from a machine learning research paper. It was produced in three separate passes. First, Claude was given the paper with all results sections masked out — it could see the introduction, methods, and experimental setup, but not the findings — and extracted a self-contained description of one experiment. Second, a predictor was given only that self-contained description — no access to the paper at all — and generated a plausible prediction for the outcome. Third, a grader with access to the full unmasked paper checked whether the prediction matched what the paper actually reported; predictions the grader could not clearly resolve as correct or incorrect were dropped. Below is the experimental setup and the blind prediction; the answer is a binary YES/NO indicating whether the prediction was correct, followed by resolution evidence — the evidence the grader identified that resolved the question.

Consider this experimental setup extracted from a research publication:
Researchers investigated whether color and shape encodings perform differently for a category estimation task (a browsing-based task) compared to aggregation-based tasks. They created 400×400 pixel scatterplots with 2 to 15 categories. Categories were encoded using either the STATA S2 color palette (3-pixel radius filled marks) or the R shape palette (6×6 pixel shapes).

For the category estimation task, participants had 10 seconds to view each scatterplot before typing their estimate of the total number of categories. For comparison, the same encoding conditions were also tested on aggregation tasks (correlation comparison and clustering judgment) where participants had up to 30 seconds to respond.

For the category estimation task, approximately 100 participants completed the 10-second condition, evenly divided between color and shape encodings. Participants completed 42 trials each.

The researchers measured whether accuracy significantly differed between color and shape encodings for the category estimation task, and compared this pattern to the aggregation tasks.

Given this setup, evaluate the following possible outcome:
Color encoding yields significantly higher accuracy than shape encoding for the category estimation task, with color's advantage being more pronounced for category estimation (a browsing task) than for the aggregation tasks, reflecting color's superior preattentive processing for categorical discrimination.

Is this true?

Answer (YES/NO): NO